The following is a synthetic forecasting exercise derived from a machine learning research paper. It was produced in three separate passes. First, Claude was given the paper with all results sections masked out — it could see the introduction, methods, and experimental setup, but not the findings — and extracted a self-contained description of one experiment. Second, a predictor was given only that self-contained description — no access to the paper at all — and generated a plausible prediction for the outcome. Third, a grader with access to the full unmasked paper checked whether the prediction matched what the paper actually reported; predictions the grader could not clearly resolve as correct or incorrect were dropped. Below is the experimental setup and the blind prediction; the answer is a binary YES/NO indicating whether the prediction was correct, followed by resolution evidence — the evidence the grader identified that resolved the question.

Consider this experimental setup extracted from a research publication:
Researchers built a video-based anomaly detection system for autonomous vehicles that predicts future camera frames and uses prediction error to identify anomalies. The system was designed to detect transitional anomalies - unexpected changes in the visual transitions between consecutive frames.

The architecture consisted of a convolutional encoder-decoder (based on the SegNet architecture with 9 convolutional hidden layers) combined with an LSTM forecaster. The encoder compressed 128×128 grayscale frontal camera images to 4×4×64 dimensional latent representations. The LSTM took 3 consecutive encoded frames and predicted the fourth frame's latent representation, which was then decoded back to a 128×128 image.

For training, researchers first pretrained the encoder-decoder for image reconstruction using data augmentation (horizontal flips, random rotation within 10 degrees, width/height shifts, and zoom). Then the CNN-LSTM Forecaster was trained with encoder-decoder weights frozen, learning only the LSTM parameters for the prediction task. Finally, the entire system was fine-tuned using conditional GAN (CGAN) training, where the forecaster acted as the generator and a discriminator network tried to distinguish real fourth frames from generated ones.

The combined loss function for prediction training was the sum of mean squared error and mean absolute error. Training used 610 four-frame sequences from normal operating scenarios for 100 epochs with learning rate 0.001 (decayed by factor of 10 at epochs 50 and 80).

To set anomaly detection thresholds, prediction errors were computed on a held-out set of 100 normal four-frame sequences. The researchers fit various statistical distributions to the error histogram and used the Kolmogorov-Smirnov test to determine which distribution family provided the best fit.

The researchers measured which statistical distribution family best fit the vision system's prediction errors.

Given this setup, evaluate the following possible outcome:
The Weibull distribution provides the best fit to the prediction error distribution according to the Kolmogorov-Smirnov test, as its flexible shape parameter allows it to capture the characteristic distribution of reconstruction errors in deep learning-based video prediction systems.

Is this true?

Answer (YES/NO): NO